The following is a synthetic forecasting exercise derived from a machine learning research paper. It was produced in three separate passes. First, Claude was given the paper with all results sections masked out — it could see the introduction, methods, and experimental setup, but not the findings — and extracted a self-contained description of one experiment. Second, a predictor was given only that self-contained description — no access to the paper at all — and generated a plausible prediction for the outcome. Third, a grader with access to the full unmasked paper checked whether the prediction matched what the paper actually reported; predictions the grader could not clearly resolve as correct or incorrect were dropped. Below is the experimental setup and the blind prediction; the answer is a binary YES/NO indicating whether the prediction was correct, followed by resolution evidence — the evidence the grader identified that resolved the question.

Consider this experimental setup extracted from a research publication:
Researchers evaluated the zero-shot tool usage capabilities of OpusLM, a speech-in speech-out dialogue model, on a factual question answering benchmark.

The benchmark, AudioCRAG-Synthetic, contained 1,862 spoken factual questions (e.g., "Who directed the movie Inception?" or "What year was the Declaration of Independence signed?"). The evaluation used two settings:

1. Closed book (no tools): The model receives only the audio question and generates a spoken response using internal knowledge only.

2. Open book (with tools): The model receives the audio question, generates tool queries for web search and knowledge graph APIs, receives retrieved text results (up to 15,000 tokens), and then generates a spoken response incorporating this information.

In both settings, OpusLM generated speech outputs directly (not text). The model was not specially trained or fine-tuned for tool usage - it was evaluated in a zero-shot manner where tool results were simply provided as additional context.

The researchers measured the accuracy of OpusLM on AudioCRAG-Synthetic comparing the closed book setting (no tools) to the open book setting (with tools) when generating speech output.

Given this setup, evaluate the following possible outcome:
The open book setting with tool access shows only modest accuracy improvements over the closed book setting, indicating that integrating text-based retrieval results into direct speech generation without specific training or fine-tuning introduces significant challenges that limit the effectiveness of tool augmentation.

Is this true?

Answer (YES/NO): NO